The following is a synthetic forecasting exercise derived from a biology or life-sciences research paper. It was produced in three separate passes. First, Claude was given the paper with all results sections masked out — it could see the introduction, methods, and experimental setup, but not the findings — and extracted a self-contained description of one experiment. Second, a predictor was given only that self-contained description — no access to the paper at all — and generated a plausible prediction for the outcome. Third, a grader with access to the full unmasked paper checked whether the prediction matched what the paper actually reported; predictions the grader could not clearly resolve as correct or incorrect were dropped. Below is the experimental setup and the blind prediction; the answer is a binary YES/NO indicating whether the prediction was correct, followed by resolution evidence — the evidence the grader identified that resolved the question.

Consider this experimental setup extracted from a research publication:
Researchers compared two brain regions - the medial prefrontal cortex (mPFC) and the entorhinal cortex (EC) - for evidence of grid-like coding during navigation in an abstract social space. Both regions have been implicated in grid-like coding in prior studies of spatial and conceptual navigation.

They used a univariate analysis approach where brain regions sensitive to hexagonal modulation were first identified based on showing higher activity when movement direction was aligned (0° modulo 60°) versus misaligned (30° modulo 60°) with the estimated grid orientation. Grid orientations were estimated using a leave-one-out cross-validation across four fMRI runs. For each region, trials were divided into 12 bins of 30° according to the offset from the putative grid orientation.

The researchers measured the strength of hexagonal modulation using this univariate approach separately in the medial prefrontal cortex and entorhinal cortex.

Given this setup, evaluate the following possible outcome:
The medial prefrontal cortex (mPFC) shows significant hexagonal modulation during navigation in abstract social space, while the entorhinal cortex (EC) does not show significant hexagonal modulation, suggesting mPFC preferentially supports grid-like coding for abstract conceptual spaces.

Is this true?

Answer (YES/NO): NO